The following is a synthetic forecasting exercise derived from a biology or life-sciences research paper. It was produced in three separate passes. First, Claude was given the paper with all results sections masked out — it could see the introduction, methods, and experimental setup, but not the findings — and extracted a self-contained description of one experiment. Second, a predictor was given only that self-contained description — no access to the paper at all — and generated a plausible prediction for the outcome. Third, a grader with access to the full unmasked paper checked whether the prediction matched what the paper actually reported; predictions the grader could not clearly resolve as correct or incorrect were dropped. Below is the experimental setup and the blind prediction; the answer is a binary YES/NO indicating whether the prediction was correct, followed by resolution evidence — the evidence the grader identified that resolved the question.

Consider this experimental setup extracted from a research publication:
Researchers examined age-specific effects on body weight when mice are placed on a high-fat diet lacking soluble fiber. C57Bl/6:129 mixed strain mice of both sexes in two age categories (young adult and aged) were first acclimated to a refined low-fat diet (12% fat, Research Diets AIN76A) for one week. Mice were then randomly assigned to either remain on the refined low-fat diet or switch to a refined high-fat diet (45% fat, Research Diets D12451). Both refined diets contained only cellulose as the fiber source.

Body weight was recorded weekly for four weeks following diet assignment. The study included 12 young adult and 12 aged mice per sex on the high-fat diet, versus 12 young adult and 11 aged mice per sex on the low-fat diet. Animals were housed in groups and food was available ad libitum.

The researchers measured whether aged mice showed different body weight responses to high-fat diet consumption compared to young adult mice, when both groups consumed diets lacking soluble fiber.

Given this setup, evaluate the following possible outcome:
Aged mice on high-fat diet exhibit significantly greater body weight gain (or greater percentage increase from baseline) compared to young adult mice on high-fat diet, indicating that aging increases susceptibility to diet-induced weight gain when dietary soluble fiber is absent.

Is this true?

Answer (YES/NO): NO